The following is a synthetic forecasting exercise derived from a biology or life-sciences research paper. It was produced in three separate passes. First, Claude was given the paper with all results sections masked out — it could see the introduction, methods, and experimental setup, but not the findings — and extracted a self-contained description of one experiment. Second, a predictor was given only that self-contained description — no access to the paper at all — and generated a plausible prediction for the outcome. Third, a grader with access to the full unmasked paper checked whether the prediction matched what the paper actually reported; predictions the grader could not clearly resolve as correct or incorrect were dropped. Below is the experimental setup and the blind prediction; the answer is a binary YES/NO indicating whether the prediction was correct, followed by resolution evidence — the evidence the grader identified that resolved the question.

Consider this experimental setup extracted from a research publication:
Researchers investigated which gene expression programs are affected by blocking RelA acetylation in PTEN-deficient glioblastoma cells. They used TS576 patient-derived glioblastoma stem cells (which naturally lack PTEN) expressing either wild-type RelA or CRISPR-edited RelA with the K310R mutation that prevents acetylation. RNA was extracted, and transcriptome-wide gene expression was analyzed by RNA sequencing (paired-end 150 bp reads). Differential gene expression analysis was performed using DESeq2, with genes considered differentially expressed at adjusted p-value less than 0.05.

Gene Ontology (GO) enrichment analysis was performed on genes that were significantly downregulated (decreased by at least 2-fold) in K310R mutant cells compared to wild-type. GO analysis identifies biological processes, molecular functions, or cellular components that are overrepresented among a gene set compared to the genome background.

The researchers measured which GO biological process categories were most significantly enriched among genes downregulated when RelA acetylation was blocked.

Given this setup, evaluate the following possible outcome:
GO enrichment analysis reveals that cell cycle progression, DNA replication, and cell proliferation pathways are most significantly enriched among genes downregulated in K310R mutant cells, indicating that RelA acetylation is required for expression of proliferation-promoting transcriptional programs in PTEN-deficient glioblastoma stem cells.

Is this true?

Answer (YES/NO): NO